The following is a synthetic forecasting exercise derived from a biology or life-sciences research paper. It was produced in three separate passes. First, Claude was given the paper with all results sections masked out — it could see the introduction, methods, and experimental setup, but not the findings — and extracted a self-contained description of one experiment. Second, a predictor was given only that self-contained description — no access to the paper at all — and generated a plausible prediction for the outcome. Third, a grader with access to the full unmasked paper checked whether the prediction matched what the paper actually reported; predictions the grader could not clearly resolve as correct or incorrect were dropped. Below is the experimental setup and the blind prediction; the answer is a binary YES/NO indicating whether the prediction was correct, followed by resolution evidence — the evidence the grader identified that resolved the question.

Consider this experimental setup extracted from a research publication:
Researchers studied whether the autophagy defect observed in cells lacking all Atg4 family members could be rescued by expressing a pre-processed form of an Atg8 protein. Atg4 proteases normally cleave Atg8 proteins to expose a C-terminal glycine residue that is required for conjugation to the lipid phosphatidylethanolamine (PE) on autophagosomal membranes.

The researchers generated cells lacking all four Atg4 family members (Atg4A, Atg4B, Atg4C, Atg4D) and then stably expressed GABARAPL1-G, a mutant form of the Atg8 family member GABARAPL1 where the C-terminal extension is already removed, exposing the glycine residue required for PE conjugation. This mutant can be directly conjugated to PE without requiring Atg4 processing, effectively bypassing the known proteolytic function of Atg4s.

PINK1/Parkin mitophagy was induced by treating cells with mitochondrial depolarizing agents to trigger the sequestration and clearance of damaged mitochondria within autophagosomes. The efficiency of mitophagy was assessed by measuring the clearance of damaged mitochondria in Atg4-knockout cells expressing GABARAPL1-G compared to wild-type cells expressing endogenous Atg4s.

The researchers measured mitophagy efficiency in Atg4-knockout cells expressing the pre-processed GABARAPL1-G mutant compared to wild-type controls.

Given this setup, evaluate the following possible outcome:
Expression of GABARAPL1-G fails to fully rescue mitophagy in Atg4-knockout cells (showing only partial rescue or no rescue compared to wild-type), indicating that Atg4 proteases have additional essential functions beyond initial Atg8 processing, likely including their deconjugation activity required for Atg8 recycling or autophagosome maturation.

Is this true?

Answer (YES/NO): NO